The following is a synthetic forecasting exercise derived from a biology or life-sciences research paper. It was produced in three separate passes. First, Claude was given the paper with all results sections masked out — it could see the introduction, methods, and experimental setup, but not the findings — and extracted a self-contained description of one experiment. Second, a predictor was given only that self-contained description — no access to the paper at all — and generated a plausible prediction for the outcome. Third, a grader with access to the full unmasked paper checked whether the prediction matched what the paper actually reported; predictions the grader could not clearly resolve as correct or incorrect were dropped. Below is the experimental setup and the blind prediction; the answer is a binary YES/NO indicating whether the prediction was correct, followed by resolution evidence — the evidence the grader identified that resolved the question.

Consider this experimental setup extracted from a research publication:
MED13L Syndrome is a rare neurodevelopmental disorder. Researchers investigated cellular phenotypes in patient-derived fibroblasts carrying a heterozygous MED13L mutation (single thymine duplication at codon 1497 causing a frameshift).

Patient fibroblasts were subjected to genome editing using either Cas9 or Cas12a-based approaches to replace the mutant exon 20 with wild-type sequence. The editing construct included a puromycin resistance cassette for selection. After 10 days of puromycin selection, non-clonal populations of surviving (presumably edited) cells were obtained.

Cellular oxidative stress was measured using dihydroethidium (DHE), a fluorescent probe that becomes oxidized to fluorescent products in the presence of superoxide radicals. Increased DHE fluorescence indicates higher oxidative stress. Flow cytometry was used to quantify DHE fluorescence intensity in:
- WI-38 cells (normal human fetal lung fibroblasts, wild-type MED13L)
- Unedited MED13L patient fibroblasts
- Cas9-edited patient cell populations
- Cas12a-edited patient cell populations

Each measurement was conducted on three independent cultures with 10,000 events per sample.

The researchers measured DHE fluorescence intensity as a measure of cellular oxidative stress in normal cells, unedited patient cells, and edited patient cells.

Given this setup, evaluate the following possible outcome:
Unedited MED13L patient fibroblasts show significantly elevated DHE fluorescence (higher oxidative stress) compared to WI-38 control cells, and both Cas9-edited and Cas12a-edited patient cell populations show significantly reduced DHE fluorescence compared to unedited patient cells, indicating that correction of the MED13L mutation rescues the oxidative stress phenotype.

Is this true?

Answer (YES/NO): NO